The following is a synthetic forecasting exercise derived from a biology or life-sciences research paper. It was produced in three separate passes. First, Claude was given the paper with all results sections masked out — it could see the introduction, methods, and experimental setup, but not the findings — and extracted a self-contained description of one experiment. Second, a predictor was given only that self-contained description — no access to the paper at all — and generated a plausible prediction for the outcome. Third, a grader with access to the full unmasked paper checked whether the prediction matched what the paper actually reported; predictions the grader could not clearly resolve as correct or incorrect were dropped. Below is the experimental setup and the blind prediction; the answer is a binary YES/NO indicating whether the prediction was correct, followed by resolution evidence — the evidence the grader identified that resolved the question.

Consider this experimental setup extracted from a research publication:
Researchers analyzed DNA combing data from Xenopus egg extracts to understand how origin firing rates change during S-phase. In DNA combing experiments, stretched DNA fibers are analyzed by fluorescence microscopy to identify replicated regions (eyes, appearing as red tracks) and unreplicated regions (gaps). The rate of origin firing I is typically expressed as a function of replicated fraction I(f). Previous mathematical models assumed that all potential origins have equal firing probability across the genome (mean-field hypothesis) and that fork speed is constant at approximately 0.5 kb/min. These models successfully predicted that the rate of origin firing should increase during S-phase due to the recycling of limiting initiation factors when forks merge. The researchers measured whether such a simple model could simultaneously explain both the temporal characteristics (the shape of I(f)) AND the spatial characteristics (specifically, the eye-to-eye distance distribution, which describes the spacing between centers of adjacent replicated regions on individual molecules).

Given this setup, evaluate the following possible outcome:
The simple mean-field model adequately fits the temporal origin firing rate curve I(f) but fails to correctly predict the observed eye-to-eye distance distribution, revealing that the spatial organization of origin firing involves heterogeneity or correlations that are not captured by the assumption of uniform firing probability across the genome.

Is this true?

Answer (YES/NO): YES